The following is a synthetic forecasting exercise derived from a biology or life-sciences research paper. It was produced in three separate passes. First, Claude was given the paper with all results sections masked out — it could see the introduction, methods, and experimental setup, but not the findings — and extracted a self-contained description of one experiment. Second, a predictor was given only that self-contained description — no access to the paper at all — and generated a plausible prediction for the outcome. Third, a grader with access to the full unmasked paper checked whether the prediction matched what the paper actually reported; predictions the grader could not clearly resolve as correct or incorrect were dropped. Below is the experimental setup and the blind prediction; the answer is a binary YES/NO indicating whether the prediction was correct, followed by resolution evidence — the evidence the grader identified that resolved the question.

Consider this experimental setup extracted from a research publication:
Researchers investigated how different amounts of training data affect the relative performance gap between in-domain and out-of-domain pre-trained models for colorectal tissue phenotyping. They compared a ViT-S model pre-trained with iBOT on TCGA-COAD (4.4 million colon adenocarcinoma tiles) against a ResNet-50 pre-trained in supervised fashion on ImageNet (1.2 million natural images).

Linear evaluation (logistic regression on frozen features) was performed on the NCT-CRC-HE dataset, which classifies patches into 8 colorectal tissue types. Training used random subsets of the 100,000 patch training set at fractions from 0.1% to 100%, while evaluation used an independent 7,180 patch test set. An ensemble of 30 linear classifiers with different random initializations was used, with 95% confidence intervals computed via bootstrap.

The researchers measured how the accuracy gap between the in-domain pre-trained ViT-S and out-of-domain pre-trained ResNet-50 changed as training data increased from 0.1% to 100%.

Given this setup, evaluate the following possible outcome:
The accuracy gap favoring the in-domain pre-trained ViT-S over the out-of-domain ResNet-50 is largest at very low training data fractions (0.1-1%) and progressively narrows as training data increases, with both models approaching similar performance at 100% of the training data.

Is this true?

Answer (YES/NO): NO